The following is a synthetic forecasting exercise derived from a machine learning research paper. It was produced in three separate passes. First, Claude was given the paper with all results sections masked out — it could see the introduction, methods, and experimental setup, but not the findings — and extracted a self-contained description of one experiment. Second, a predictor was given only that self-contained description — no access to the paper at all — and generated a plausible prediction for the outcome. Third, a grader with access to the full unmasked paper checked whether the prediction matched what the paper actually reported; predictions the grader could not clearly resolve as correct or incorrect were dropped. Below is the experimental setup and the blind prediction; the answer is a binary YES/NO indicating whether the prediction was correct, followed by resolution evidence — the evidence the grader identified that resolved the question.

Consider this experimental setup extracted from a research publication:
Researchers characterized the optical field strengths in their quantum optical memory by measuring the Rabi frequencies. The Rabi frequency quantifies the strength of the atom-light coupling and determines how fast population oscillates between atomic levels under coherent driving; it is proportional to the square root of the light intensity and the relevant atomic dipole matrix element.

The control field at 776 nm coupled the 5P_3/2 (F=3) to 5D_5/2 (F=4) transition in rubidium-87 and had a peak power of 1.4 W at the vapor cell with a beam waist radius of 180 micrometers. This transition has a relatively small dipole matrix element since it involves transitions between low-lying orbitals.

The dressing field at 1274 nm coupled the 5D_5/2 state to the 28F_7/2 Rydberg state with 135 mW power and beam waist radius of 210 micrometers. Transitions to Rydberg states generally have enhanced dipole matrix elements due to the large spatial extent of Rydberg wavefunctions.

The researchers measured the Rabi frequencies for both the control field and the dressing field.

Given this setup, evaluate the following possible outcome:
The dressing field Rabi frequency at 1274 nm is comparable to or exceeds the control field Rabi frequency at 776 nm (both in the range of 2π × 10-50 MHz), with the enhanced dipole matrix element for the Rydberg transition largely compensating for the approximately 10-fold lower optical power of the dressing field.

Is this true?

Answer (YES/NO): NO